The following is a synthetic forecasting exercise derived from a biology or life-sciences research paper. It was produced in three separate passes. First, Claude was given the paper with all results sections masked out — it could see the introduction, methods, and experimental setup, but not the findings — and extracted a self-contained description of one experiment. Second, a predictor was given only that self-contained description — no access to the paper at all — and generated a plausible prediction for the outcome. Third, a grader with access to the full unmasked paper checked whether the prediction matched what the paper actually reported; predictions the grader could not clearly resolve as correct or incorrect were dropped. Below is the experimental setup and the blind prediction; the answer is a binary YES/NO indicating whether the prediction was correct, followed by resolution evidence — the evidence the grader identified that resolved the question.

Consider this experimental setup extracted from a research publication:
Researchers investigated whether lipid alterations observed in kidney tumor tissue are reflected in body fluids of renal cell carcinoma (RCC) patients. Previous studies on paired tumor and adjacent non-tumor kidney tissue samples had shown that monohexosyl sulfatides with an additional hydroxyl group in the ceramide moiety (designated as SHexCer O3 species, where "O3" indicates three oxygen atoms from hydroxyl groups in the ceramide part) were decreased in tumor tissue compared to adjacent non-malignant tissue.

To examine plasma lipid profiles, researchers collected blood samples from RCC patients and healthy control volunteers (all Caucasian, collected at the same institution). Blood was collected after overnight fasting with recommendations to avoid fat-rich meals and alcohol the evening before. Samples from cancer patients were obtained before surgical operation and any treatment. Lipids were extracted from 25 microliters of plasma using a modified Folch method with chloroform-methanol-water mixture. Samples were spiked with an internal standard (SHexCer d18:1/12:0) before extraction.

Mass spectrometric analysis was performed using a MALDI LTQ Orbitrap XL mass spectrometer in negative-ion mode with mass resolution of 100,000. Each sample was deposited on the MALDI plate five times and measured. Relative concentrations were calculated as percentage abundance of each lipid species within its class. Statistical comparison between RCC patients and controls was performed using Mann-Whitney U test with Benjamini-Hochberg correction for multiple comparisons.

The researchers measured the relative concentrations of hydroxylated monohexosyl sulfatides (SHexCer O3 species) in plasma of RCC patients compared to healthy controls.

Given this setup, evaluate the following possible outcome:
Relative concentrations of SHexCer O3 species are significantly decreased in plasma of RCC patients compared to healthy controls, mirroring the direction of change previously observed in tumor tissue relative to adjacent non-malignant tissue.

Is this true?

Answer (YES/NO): YES